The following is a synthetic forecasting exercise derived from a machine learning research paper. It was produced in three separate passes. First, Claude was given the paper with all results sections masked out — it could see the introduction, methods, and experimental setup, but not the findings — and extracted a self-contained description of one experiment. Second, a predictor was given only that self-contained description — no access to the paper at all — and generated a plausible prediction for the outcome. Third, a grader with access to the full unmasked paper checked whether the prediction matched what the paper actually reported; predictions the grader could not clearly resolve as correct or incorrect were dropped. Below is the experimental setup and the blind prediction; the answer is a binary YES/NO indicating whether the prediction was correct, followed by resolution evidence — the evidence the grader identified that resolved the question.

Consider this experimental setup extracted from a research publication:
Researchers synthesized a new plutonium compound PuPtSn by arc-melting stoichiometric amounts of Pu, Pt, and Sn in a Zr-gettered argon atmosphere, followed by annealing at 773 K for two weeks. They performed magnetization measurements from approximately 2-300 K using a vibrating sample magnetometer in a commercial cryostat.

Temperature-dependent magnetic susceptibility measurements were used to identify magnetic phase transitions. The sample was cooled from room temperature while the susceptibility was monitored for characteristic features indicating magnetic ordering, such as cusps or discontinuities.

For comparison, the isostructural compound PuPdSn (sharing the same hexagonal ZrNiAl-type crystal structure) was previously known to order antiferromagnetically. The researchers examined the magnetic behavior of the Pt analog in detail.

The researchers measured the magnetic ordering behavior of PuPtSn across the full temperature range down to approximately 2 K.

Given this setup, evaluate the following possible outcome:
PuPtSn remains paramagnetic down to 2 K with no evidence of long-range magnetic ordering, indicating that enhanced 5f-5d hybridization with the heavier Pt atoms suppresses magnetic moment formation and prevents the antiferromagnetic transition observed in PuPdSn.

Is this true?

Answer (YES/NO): NO